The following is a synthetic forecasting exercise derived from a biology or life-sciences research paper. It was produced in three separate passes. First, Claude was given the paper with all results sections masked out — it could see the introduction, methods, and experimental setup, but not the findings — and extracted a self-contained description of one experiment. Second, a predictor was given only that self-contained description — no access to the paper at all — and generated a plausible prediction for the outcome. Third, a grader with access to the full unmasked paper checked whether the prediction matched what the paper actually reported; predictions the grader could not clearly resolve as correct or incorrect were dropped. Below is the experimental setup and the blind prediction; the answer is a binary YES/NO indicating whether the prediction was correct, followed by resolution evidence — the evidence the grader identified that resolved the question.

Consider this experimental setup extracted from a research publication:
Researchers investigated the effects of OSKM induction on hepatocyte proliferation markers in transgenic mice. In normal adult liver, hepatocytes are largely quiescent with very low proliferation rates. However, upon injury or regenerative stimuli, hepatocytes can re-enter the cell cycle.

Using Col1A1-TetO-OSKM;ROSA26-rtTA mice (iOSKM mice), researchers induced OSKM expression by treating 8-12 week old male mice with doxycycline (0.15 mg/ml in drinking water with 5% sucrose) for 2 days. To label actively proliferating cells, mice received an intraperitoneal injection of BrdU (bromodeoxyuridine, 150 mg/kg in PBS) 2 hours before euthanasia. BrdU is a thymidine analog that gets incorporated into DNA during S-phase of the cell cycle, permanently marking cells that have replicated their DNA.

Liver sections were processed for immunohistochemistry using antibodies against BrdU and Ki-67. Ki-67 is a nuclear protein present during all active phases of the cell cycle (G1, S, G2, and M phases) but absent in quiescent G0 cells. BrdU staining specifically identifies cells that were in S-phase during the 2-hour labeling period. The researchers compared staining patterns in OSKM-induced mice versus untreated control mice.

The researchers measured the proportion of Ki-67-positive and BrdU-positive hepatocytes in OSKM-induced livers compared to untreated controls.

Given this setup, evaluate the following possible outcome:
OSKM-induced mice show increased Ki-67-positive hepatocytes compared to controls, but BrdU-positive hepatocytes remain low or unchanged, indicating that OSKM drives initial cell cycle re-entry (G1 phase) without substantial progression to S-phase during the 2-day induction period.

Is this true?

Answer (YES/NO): NO